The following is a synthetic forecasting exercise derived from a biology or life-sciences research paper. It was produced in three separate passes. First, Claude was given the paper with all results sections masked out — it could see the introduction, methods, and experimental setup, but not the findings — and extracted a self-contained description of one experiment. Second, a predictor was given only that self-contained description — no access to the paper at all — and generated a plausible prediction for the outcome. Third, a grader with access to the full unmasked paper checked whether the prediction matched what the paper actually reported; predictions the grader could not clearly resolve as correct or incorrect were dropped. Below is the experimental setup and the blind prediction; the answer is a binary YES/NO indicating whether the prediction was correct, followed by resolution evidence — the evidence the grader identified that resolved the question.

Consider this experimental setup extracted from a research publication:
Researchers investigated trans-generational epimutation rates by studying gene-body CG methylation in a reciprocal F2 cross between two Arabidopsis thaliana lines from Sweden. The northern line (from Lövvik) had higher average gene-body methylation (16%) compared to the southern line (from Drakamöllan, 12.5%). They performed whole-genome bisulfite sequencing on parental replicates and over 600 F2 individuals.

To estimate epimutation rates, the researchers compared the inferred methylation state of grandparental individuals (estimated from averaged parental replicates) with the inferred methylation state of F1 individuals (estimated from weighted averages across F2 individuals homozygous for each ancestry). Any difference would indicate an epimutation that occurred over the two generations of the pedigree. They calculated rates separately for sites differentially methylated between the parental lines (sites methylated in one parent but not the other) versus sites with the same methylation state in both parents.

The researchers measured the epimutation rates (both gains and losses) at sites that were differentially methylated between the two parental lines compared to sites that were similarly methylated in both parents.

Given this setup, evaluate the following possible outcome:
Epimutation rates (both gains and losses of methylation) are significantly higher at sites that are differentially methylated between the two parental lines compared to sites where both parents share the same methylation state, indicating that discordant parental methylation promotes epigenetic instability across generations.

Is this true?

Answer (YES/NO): YES